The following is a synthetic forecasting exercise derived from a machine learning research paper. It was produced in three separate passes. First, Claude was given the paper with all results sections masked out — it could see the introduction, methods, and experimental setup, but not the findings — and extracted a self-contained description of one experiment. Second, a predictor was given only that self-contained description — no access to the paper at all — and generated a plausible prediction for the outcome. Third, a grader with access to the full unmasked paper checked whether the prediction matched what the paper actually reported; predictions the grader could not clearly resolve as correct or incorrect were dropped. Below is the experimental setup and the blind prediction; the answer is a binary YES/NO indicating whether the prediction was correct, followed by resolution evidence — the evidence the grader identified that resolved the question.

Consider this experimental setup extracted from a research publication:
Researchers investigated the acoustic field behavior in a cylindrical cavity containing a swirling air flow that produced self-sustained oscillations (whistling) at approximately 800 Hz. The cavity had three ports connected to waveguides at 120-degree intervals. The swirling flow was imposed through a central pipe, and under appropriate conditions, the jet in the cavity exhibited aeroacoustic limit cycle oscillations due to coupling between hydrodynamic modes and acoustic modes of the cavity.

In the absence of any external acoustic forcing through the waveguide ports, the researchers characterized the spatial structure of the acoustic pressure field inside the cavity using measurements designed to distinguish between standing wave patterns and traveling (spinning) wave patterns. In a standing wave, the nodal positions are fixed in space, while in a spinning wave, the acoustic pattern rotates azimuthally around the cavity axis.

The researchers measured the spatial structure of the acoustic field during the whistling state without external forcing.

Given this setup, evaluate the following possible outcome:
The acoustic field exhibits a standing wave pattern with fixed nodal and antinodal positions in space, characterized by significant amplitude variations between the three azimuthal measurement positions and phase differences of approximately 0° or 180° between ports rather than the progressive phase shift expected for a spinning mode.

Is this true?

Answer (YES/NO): NO